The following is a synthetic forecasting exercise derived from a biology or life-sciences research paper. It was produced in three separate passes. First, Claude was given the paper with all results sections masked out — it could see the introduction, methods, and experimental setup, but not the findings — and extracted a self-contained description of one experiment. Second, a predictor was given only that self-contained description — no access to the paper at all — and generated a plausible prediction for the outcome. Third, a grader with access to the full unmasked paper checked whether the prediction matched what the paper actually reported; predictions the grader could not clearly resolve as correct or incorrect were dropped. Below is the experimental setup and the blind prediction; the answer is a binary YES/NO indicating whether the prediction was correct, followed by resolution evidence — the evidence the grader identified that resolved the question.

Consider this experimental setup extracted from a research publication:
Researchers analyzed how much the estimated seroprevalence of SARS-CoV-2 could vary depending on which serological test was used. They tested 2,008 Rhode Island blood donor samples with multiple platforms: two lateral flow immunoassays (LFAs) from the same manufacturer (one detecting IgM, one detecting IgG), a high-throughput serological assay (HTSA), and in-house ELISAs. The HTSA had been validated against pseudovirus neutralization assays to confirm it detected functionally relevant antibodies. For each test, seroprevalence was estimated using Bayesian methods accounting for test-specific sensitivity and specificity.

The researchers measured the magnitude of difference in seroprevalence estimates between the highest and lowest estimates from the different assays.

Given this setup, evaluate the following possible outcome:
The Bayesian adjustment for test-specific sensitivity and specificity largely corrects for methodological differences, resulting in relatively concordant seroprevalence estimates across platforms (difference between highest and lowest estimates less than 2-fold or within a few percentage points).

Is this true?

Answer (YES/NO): NO